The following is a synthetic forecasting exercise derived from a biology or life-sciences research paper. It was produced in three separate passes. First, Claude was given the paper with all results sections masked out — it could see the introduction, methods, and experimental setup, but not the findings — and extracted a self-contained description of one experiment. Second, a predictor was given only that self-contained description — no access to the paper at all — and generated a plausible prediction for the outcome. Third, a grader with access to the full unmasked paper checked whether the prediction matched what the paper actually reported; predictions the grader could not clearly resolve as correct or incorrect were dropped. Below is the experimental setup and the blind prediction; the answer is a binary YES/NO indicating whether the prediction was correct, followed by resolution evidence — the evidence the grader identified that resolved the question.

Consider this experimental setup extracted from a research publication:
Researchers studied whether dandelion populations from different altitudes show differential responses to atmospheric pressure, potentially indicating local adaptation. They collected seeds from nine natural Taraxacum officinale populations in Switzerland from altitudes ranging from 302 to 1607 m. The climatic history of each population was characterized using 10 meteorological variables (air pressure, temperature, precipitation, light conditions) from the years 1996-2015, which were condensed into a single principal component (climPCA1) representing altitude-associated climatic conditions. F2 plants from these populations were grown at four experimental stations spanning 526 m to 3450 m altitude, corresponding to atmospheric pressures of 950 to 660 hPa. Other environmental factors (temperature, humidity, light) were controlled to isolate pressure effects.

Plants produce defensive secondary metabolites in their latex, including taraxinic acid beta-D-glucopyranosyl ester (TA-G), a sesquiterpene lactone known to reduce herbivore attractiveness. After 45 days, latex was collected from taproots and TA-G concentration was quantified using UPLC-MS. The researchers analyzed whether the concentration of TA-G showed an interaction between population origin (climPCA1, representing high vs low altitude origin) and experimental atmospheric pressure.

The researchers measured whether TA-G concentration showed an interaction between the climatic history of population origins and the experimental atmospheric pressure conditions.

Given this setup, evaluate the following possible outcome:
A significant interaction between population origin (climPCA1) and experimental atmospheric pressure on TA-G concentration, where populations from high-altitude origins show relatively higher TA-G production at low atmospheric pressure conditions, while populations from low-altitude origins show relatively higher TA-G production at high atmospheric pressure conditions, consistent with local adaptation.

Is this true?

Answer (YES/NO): NO